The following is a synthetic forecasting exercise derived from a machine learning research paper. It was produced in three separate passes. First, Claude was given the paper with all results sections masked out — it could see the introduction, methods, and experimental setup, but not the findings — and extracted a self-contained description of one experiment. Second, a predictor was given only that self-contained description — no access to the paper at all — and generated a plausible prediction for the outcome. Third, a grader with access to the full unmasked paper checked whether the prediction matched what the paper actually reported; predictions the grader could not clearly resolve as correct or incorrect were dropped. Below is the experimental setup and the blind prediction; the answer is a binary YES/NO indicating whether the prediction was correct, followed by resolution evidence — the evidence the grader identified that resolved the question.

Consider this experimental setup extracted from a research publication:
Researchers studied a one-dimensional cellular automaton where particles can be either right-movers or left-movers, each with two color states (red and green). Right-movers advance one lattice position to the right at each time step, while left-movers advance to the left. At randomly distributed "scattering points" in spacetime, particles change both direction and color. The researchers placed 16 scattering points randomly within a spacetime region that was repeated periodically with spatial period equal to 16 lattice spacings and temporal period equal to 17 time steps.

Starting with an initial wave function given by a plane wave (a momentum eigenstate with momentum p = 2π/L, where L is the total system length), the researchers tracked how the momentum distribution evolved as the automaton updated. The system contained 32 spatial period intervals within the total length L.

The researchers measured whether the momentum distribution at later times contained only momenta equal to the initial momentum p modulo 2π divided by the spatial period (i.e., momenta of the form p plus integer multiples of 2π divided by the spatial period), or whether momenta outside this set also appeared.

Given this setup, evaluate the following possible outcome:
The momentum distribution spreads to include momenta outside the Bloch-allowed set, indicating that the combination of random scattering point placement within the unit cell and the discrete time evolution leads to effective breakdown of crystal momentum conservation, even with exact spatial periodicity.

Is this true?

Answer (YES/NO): NO